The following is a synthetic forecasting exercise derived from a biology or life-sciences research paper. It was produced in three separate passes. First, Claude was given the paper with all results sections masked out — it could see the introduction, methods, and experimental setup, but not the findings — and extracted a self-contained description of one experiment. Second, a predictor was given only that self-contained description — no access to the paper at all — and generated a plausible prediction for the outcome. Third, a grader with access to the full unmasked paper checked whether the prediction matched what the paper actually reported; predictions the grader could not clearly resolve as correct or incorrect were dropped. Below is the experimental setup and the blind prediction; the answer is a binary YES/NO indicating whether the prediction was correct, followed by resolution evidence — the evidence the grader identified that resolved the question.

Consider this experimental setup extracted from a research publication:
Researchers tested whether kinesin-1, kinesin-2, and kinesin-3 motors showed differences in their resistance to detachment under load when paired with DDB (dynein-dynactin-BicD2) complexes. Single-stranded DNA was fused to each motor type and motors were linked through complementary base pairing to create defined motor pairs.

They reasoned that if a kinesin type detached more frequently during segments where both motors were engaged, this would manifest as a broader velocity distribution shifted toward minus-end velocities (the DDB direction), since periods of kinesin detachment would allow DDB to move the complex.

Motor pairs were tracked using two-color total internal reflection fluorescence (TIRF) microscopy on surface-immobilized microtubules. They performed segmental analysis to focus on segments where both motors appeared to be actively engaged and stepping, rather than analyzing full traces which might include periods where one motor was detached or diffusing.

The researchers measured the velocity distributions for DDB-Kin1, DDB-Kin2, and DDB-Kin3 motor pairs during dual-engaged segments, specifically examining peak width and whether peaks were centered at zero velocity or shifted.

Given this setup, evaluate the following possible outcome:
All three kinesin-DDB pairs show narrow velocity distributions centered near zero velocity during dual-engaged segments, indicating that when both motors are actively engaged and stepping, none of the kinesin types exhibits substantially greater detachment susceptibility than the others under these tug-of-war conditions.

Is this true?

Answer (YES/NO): NO